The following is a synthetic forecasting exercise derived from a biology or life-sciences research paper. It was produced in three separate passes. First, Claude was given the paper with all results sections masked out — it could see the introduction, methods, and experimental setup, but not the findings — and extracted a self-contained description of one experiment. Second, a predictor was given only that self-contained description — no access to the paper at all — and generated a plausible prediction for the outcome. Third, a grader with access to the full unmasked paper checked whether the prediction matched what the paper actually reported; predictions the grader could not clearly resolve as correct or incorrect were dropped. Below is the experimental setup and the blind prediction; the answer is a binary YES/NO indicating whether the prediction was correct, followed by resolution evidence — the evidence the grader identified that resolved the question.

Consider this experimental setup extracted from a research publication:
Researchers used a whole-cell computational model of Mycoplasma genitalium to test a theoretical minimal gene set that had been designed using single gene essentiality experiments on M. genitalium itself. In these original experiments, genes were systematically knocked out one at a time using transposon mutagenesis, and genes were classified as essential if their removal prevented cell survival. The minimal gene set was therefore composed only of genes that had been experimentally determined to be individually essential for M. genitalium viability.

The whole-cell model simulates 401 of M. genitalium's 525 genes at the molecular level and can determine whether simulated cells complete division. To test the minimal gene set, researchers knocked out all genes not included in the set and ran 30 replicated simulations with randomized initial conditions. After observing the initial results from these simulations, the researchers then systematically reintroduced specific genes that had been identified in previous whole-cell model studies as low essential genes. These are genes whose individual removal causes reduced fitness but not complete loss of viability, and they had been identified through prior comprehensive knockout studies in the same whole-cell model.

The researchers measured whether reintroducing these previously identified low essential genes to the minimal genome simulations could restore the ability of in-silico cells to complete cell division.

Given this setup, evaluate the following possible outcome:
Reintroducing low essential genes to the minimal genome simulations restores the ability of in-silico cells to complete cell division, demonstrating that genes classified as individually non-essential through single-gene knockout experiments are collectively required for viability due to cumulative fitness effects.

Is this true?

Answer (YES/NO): NO